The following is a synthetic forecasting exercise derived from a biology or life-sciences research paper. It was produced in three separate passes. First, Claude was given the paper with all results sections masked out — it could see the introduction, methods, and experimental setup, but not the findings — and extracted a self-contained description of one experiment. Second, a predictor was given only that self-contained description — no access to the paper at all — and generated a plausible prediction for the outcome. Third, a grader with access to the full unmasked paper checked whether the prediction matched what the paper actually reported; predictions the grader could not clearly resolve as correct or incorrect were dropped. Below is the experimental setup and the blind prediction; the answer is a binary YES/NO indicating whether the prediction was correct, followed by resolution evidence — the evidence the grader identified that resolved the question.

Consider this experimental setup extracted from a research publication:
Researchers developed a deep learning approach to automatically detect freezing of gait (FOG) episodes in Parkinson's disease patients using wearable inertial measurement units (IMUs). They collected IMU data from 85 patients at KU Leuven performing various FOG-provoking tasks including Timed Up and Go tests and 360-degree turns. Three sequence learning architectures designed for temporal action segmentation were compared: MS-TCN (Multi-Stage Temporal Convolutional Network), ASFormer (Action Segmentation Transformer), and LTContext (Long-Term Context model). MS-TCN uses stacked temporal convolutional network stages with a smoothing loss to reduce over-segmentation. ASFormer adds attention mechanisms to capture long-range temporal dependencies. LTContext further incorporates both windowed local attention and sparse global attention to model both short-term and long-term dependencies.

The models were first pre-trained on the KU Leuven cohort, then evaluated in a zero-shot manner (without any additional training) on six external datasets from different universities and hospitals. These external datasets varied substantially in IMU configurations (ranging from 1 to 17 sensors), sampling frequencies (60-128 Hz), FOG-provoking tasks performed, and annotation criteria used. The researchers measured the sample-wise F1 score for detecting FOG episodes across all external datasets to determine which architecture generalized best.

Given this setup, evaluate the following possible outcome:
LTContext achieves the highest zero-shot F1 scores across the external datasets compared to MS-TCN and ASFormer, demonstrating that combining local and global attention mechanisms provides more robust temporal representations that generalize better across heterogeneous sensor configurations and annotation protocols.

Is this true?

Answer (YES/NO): YES